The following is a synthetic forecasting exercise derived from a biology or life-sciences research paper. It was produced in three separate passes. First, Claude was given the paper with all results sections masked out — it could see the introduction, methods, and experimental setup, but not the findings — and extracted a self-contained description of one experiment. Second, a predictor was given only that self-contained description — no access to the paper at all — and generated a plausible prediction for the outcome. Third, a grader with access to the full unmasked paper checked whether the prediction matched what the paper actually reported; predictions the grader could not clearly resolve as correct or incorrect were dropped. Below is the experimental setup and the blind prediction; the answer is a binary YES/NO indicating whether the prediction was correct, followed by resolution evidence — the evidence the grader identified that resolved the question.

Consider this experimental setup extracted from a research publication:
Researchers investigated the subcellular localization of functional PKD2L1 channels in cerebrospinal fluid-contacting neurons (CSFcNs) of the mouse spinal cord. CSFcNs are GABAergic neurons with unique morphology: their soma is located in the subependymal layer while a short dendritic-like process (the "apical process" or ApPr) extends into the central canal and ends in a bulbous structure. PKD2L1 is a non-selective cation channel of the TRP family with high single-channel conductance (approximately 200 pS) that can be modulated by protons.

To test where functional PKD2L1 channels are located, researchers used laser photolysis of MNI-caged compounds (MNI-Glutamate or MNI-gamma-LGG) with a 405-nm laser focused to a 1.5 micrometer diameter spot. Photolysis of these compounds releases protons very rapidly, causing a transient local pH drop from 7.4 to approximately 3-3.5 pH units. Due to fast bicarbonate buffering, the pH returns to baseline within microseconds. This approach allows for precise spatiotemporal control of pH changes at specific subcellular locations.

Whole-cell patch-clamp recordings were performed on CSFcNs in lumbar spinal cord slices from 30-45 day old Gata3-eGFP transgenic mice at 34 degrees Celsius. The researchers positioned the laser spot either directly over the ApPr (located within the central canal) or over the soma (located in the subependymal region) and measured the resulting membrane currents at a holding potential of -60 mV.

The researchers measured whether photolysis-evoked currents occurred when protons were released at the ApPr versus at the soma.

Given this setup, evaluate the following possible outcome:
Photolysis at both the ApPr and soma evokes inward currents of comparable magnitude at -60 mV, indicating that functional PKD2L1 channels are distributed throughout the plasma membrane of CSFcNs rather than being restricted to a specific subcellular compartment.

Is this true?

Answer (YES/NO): NO